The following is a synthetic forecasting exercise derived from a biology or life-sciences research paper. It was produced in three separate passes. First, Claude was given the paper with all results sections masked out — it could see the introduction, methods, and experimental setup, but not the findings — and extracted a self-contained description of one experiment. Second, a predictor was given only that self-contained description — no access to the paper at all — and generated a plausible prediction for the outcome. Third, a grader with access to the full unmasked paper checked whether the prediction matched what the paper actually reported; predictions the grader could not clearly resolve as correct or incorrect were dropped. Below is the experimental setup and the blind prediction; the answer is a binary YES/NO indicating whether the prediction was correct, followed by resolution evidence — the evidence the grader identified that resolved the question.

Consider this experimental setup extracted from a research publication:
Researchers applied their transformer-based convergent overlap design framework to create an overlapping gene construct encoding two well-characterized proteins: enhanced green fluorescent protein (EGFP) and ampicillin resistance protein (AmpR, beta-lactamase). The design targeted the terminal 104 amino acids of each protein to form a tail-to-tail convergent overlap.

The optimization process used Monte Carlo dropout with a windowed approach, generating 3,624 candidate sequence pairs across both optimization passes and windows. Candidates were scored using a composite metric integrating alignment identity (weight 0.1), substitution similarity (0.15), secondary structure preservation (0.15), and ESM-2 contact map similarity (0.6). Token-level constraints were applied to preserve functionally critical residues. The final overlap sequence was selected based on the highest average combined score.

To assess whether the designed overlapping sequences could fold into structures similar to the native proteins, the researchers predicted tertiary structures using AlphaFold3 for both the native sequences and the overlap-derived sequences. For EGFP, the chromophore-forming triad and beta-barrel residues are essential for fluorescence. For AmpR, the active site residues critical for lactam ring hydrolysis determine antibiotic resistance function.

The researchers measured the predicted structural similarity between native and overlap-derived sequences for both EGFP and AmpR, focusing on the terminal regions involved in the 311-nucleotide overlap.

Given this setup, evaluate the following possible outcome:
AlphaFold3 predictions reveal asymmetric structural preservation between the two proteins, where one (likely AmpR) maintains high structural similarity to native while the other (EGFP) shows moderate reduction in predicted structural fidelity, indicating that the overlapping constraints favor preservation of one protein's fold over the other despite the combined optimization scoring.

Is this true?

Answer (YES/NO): NO